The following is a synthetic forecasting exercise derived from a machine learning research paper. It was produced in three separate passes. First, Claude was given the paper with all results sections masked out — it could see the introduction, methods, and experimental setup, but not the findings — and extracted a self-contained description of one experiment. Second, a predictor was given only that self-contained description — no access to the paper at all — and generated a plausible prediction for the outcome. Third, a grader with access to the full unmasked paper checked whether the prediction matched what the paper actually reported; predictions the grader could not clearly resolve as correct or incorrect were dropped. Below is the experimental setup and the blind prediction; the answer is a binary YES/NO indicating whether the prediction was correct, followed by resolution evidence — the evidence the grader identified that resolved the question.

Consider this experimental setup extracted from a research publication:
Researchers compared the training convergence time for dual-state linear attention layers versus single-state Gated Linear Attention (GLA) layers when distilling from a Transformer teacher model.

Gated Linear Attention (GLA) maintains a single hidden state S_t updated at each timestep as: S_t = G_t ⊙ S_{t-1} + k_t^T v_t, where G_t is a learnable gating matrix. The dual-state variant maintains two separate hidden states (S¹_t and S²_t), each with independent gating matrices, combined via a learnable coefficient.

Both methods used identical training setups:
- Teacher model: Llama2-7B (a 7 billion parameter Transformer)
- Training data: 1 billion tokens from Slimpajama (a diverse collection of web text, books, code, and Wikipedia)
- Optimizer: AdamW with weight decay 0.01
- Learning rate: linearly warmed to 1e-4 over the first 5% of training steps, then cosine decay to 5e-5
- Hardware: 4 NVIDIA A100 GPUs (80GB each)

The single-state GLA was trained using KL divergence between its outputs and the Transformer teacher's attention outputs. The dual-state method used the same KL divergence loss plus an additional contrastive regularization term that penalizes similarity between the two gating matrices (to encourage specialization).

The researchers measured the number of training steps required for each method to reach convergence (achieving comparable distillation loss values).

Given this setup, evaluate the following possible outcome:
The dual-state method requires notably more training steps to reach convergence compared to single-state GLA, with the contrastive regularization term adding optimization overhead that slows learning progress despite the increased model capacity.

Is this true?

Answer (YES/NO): NO